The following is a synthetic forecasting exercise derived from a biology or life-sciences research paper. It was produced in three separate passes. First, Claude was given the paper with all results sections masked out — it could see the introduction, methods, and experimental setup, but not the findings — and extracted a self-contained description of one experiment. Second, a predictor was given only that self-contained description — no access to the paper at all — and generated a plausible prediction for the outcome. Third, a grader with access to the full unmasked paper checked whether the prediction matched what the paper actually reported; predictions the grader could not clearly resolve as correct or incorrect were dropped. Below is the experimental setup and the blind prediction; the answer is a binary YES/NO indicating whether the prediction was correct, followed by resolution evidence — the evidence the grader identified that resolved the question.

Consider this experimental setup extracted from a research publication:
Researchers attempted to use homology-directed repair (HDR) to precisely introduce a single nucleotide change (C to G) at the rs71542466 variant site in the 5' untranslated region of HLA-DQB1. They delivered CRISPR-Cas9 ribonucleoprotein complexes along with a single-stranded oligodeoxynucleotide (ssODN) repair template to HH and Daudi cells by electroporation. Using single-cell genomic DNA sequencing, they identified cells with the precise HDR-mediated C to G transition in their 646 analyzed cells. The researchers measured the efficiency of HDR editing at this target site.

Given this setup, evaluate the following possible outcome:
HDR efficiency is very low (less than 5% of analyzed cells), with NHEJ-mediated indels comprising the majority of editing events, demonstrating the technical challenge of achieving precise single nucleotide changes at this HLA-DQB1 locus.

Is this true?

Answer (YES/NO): YES